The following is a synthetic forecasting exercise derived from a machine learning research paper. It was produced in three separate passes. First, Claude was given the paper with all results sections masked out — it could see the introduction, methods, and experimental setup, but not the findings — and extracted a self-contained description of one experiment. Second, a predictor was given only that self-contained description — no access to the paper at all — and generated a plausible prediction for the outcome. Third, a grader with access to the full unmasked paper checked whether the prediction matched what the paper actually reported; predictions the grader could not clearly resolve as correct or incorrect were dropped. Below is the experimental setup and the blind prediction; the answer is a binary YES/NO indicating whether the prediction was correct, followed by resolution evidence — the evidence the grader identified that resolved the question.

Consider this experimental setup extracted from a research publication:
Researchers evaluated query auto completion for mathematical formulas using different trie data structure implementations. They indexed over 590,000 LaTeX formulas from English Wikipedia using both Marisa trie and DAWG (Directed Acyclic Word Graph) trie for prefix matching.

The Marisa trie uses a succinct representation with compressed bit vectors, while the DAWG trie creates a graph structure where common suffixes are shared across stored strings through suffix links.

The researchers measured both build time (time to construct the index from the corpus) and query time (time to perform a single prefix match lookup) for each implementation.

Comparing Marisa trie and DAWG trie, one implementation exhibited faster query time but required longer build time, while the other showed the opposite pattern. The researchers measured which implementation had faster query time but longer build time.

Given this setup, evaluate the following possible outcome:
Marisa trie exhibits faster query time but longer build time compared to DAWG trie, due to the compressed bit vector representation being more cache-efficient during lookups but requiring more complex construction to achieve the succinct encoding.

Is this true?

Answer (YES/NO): NO